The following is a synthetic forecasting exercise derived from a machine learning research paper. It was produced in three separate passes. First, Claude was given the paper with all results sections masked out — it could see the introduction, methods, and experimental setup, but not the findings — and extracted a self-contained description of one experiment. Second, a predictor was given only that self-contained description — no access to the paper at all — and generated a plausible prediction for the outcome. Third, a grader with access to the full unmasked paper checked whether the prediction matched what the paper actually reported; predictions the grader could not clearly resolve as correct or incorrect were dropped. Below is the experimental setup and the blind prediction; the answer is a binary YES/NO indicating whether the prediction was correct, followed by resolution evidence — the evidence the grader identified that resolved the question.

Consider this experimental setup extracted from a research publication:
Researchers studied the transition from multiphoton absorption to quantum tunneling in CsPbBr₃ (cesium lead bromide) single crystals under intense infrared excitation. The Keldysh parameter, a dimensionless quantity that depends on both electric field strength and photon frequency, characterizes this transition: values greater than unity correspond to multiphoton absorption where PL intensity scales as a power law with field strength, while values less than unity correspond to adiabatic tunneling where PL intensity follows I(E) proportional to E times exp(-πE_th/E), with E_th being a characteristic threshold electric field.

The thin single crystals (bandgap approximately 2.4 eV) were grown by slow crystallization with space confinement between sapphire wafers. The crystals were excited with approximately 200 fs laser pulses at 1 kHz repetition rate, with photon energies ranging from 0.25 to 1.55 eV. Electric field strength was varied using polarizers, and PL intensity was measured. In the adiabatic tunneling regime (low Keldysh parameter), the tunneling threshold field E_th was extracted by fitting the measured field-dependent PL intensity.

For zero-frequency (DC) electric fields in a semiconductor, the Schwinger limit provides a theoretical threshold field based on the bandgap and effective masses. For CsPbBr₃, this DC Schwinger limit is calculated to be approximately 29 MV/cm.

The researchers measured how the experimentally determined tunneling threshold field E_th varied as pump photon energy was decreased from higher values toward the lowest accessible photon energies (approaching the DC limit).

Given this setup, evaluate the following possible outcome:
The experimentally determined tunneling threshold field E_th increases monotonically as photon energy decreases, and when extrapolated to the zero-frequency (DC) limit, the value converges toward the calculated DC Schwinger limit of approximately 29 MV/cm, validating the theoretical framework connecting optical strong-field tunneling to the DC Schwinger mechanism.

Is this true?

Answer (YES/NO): YES